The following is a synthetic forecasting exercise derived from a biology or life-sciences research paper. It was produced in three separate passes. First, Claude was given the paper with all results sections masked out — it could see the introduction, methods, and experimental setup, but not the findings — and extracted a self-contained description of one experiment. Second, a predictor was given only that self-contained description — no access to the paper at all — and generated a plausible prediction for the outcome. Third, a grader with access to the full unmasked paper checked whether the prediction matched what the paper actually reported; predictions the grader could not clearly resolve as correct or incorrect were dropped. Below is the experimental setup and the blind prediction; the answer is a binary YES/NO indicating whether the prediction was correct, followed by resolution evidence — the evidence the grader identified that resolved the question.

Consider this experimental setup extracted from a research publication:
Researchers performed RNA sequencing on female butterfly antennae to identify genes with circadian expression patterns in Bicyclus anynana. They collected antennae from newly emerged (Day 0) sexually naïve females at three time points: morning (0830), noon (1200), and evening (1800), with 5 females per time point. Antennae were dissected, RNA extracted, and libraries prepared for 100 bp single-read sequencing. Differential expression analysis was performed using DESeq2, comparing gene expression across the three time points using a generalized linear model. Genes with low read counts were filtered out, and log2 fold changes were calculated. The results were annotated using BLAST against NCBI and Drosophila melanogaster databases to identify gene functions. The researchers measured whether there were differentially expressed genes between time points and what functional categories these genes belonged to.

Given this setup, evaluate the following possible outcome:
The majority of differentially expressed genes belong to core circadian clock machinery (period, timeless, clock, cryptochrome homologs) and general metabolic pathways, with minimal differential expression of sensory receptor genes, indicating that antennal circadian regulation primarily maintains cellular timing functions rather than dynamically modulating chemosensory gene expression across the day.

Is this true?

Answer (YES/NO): NO